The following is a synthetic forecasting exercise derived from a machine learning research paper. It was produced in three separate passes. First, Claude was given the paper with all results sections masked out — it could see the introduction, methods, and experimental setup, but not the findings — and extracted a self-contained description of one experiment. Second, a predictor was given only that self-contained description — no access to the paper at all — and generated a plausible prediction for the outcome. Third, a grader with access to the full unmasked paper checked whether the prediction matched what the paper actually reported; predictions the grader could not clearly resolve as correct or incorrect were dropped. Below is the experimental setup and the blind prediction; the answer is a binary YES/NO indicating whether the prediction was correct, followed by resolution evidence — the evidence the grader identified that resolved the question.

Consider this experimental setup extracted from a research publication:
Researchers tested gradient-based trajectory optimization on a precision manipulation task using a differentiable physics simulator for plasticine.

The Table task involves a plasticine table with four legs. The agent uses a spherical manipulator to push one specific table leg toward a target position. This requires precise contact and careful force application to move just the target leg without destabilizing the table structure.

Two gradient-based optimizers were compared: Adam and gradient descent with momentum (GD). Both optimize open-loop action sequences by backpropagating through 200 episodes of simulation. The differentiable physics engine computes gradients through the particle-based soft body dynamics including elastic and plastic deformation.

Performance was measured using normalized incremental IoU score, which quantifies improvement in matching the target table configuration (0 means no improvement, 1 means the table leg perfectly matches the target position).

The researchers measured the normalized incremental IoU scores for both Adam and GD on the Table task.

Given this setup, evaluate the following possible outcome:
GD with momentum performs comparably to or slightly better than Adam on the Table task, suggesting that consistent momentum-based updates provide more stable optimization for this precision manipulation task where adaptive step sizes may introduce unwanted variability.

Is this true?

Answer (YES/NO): NO